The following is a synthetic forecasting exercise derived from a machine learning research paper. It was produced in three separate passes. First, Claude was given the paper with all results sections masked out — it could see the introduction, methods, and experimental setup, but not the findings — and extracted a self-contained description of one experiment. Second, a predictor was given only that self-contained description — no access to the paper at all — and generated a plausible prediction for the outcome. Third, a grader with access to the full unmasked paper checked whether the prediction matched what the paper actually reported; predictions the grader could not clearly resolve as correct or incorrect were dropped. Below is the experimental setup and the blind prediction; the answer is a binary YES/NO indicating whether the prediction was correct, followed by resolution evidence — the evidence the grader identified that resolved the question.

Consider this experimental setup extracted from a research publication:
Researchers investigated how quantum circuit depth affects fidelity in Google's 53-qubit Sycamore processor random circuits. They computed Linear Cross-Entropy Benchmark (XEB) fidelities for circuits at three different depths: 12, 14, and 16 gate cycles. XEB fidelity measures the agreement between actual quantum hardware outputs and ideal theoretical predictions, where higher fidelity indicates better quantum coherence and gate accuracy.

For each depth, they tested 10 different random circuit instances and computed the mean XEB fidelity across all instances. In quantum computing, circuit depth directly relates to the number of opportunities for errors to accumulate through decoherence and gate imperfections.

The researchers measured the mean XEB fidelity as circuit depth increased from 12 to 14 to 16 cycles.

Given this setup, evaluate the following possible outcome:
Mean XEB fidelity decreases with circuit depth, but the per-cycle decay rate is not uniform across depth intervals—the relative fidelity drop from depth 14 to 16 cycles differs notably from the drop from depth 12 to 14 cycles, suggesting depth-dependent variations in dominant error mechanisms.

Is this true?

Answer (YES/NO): NO